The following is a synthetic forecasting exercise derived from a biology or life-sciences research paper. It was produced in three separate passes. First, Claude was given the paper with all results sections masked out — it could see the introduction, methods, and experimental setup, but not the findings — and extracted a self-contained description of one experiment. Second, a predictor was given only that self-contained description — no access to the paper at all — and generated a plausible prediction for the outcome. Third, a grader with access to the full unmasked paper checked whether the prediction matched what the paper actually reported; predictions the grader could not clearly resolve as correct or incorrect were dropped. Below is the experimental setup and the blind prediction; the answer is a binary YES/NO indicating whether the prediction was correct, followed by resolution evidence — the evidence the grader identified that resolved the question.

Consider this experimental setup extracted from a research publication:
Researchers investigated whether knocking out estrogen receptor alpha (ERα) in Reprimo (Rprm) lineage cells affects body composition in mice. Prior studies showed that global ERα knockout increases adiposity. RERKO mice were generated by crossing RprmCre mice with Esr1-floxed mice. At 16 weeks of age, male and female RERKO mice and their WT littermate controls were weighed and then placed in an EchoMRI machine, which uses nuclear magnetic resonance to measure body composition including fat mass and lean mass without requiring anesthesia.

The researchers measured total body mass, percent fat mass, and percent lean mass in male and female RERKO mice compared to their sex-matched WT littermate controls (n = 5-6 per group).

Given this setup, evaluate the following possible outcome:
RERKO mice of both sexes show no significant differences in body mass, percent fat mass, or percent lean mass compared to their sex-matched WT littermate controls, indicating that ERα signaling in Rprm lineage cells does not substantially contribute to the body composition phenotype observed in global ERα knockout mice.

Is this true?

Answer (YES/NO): YES